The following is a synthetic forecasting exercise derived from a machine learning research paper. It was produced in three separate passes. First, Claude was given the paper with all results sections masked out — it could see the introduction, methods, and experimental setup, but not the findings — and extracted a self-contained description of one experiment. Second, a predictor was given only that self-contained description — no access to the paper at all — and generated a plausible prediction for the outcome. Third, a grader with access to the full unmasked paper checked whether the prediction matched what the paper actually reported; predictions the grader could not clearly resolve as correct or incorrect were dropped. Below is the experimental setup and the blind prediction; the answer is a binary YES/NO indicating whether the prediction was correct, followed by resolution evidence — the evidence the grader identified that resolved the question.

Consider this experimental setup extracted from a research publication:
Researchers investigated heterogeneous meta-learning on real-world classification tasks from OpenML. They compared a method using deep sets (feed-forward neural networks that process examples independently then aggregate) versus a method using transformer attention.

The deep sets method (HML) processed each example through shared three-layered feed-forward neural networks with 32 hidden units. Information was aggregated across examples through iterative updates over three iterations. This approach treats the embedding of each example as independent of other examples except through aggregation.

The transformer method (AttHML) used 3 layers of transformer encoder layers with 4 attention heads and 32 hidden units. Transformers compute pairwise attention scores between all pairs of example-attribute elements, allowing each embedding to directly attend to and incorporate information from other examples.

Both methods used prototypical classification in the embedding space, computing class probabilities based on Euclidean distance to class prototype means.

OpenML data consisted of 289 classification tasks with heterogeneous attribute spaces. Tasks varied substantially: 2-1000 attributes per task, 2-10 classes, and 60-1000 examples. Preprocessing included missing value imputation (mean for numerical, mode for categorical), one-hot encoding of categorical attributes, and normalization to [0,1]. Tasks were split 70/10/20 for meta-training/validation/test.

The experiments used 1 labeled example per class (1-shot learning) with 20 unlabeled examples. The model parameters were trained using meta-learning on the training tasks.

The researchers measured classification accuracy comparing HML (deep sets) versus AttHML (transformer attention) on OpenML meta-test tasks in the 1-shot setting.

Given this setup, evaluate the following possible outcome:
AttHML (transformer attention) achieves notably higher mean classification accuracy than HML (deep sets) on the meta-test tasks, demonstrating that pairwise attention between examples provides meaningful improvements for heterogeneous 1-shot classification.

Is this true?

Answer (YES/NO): YES